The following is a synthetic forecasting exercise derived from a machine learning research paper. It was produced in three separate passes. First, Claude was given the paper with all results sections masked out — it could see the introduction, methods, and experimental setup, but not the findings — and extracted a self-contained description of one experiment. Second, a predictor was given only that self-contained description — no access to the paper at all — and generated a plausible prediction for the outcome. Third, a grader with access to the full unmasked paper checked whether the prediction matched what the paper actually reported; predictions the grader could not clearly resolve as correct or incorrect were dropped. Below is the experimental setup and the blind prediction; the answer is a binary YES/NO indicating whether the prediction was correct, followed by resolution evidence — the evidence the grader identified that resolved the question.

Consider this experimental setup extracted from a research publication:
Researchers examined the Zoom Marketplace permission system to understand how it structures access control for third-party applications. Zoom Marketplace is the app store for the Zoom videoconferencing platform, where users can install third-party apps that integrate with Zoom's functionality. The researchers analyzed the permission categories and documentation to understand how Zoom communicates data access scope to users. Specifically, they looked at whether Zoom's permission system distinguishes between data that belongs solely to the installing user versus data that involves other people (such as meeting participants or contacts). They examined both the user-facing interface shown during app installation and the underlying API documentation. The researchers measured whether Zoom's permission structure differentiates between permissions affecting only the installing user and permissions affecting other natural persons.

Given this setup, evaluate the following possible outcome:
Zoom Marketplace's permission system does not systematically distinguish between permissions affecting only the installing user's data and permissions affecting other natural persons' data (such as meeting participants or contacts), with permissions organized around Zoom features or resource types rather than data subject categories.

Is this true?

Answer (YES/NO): NO